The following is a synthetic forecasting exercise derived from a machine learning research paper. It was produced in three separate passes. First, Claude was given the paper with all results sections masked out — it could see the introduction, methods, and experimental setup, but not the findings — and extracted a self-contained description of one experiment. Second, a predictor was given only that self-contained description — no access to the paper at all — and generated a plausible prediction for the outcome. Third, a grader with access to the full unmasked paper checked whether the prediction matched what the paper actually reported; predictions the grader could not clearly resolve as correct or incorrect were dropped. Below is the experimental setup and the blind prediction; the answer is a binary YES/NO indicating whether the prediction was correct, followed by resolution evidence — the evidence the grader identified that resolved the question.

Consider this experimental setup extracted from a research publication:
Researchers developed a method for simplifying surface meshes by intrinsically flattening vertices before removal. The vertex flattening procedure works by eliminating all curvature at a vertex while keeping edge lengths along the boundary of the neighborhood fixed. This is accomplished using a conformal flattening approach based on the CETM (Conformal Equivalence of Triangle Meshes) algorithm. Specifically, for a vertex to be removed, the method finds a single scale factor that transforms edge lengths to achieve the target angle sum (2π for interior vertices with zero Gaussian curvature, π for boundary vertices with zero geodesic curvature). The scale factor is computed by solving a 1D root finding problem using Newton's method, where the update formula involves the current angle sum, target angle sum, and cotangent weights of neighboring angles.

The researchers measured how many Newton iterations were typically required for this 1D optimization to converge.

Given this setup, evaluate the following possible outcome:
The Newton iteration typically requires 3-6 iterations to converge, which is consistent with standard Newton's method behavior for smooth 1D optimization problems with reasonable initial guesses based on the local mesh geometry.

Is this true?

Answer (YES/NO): YES